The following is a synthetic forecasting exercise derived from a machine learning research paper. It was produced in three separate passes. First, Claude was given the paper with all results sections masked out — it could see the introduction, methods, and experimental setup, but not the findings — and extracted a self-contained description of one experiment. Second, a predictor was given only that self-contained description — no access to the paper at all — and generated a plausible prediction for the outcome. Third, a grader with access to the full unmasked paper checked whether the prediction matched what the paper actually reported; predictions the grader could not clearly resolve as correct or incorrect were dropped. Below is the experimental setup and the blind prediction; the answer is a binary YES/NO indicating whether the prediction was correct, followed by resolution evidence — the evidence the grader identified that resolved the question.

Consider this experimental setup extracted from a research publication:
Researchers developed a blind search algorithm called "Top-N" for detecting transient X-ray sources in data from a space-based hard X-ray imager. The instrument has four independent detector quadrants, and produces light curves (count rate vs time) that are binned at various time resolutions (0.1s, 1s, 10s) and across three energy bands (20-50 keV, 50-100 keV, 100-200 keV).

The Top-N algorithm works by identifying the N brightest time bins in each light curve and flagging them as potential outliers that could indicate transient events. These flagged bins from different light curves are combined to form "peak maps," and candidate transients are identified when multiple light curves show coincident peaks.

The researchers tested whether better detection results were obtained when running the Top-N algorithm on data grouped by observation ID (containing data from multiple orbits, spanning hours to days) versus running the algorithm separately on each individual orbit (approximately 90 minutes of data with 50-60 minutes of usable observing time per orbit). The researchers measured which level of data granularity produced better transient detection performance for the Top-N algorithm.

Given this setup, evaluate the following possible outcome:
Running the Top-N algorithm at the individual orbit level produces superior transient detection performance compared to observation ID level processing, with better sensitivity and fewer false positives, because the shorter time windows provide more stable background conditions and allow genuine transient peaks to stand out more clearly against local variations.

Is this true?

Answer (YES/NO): YES